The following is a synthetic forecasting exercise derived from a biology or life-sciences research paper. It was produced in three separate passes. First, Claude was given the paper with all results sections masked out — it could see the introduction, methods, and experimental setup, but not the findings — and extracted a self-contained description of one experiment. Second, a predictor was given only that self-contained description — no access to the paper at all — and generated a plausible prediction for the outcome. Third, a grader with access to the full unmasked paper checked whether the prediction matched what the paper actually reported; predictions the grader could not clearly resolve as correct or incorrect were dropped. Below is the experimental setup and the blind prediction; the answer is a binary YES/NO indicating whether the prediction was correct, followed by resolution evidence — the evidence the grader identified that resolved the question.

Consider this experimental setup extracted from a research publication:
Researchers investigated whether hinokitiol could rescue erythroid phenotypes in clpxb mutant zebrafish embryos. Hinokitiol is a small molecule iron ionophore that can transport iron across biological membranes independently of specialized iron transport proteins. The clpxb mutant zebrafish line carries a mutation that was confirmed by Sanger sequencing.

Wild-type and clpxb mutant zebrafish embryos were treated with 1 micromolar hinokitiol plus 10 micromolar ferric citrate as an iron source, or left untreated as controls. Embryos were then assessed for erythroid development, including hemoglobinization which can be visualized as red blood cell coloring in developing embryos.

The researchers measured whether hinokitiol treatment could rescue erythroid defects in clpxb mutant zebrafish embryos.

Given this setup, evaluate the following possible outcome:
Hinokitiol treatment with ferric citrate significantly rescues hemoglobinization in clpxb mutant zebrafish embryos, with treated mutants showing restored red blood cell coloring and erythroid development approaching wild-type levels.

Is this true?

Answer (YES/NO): NO